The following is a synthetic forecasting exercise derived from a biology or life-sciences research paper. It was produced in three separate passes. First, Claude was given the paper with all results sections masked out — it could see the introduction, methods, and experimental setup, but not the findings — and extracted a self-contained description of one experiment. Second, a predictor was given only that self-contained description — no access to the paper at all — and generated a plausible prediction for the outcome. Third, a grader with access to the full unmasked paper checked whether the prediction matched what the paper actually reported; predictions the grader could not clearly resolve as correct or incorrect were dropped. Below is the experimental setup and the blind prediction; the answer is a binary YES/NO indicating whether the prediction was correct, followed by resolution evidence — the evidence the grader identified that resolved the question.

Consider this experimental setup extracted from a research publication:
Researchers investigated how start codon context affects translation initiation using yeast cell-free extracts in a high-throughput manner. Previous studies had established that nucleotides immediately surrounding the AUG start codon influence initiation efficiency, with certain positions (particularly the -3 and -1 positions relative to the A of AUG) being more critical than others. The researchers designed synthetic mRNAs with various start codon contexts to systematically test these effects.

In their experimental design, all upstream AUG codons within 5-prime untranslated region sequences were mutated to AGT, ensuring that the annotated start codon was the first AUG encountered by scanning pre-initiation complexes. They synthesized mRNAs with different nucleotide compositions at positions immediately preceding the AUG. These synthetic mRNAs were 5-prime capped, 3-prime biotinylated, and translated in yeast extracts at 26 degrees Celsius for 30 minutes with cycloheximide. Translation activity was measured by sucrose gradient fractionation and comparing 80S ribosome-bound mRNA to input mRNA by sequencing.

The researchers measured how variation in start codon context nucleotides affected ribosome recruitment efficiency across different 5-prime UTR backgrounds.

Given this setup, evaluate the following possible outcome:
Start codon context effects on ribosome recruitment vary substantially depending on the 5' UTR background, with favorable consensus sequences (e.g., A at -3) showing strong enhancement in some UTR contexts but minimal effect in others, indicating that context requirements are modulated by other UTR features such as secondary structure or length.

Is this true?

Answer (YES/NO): YES